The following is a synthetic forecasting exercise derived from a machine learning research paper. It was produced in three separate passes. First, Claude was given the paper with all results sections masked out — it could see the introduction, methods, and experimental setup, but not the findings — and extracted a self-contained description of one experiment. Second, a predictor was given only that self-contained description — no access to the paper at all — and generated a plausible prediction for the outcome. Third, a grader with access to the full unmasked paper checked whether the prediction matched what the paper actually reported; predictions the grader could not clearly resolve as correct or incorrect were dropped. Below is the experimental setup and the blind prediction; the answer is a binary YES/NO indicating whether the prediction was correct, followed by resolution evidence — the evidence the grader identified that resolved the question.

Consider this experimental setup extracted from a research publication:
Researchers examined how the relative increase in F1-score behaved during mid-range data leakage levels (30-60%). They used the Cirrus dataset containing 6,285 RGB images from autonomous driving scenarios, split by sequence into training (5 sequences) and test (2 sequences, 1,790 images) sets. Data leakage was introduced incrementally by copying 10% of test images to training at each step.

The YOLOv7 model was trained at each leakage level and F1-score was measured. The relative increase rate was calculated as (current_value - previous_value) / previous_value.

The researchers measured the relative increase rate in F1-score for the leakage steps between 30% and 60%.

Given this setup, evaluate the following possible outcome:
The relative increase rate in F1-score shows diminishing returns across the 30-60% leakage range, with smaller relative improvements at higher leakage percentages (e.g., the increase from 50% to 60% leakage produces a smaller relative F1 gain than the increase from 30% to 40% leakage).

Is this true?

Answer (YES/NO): YES